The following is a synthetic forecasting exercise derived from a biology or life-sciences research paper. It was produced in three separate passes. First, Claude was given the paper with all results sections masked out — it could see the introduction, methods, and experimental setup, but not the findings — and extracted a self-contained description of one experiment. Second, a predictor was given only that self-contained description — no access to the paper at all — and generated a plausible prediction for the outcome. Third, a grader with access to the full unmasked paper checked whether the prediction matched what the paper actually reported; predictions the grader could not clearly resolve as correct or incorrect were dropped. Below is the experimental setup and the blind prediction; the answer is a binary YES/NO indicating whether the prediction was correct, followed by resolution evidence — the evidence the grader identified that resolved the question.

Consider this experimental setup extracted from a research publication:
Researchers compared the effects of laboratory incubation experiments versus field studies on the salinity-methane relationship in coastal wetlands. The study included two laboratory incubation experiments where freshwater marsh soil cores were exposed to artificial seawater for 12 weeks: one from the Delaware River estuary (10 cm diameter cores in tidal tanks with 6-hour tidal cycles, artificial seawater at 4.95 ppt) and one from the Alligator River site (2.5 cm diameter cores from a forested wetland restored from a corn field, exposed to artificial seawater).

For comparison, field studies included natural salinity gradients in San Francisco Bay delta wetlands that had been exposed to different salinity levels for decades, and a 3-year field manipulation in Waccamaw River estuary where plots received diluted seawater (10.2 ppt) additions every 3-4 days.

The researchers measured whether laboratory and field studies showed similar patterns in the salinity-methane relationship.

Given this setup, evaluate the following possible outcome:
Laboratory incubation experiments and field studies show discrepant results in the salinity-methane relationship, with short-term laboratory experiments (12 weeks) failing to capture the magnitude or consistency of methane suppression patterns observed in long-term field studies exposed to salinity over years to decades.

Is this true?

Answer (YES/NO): NO